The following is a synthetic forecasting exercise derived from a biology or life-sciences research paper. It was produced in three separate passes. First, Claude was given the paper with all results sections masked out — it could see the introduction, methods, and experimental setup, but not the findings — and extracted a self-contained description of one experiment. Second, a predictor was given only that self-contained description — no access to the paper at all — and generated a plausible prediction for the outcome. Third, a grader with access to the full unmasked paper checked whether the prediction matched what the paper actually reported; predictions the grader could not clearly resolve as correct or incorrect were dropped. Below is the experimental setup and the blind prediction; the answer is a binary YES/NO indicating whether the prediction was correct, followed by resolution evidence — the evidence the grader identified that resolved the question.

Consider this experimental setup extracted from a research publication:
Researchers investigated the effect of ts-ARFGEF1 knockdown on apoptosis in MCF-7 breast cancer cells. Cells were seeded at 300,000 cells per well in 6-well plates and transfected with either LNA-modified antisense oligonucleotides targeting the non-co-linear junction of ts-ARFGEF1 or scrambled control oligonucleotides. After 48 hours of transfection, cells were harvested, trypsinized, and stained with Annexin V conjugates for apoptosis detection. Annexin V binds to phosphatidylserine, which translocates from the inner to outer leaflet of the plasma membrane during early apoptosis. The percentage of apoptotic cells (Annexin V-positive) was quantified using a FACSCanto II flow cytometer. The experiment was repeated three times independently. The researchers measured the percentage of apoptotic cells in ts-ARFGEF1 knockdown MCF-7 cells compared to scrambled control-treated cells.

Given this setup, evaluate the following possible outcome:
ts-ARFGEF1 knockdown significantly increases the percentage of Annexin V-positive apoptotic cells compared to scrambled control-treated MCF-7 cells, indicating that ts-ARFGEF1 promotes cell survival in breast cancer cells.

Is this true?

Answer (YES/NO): YES